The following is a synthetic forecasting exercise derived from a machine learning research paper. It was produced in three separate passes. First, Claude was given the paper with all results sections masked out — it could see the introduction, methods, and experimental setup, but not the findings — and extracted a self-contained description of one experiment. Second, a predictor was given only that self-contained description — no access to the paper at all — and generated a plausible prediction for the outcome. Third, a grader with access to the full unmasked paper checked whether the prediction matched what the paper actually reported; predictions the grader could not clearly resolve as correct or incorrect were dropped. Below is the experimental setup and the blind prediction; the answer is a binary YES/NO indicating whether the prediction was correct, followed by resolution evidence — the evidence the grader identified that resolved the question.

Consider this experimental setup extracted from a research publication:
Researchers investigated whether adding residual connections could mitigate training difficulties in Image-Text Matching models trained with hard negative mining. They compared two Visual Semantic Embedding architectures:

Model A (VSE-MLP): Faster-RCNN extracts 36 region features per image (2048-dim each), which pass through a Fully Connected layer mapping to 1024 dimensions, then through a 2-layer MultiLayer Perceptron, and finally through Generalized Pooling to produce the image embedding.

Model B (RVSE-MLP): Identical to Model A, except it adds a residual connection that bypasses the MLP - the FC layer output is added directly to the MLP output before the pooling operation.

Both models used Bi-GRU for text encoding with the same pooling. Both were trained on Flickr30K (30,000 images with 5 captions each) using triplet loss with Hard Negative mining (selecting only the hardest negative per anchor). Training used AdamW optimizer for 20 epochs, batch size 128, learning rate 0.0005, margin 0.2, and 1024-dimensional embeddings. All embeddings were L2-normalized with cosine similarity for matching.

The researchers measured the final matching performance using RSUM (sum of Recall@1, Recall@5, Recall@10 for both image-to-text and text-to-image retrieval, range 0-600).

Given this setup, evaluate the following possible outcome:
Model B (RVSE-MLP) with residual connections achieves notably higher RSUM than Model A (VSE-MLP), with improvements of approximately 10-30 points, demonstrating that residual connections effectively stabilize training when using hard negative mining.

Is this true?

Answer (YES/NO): NO